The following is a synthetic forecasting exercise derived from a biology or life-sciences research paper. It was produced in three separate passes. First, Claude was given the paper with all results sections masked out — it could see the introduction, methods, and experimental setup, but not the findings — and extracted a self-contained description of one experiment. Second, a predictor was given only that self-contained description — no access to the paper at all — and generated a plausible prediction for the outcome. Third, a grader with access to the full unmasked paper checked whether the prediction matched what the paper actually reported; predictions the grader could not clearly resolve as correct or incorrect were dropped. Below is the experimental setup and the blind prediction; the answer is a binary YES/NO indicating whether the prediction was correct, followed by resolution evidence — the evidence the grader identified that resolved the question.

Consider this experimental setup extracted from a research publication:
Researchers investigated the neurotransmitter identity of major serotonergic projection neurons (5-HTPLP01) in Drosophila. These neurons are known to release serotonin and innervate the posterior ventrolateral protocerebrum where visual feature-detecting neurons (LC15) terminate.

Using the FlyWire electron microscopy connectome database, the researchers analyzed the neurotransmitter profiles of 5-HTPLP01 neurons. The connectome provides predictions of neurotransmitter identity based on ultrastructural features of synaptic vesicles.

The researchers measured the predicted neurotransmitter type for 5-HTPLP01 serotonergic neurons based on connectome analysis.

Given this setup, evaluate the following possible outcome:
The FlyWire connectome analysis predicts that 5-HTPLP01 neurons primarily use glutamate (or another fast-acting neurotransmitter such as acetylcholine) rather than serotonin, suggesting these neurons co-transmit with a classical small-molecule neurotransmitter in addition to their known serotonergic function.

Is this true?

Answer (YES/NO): YES